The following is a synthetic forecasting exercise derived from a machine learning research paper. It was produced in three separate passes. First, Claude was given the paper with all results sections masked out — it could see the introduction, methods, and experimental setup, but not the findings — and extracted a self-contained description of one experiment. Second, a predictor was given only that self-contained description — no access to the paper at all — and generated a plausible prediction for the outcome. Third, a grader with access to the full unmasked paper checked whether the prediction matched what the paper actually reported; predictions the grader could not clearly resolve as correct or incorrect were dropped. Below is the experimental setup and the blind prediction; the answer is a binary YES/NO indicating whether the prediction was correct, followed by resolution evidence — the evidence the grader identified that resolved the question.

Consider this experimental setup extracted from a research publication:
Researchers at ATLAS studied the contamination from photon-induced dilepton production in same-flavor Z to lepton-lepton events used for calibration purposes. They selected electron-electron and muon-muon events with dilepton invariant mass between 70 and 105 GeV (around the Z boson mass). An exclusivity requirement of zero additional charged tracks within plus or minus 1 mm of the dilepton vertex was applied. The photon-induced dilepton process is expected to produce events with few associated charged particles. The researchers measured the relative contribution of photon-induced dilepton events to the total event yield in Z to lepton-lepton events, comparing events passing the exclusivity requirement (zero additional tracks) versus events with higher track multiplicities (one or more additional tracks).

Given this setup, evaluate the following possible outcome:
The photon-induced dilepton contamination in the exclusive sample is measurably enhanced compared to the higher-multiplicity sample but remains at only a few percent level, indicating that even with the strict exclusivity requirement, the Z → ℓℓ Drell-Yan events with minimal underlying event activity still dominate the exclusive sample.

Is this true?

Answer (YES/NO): YES